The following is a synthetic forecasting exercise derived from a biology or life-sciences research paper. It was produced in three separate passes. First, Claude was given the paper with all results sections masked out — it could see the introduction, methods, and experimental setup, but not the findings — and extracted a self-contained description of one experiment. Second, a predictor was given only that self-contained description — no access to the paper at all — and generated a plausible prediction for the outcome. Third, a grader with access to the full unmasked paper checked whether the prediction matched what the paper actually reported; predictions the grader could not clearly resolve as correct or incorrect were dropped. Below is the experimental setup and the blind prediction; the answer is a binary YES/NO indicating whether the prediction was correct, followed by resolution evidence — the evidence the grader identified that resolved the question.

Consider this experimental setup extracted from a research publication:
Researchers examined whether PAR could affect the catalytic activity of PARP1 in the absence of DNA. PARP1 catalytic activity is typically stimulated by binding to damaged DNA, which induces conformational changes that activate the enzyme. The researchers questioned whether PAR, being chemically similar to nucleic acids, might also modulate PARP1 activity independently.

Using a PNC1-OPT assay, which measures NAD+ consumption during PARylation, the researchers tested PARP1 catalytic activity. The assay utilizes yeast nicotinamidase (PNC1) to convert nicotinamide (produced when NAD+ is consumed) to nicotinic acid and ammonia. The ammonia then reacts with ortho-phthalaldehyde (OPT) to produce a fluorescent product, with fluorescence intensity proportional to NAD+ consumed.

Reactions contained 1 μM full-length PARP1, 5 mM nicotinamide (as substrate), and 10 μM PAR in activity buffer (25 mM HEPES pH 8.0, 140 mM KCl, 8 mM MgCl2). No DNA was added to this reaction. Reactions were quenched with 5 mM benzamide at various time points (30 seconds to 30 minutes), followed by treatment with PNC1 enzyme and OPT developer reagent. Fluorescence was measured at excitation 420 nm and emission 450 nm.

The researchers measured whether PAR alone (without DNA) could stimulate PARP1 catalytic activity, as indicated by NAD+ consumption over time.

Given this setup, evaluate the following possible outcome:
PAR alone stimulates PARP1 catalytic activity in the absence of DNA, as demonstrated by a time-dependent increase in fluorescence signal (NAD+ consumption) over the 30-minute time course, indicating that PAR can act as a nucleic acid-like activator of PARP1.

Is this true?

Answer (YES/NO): YES